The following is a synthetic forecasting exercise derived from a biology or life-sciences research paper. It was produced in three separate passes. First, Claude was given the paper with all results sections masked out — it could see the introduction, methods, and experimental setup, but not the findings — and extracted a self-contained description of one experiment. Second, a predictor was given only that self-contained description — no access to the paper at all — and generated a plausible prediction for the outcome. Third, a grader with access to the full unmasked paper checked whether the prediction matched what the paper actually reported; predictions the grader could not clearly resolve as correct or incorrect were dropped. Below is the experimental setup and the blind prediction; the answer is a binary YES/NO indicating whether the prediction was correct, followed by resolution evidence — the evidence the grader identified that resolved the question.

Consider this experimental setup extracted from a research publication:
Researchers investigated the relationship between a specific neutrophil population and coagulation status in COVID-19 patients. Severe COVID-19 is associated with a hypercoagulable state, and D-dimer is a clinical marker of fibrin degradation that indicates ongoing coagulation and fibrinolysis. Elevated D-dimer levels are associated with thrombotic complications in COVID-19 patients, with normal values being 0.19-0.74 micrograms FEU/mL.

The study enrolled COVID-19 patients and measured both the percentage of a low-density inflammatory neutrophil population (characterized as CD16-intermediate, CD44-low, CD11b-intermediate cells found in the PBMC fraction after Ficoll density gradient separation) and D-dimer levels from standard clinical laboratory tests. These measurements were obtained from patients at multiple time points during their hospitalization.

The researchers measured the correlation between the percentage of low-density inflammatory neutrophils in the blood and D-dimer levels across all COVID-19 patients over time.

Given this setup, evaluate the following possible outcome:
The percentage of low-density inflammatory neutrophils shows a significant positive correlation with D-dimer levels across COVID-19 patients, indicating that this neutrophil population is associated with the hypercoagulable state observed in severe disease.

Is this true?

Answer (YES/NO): NO